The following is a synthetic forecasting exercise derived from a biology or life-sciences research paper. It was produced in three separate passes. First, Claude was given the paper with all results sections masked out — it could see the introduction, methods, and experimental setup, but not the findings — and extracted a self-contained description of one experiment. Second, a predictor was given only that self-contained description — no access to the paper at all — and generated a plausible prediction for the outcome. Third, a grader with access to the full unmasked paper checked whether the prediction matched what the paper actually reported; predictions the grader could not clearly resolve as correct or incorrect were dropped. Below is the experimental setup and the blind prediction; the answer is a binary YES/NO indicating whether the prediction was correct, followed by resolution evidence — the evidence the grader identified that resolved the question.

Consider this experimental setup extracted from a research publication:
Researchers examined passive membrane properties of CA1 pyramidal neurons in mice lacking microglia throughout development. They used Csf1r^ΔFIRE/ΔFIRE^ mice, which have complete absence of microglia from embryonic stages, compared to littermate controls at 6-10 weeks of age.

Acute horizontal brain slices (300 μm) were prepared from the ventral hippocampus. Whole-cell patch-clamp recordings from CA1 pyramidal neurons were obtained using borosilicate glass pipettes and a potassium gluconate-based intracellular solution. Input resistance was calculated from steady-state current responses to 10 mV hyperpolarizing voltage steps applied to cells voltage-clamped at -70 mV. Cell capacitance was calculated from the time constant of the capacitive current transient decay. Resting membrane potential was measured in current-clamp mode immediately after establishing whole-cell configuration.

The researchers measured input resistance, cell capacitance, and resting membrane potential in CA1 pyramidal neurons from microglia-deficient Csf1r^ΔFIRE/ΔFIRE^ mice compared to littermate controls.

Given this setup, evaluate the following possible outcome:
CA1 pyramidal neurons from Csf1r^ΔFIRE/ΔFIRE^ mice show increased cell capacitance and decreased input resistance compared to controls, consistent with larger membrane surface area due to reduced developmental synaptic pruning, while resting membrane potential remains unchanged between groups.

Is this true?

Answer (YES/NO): NO